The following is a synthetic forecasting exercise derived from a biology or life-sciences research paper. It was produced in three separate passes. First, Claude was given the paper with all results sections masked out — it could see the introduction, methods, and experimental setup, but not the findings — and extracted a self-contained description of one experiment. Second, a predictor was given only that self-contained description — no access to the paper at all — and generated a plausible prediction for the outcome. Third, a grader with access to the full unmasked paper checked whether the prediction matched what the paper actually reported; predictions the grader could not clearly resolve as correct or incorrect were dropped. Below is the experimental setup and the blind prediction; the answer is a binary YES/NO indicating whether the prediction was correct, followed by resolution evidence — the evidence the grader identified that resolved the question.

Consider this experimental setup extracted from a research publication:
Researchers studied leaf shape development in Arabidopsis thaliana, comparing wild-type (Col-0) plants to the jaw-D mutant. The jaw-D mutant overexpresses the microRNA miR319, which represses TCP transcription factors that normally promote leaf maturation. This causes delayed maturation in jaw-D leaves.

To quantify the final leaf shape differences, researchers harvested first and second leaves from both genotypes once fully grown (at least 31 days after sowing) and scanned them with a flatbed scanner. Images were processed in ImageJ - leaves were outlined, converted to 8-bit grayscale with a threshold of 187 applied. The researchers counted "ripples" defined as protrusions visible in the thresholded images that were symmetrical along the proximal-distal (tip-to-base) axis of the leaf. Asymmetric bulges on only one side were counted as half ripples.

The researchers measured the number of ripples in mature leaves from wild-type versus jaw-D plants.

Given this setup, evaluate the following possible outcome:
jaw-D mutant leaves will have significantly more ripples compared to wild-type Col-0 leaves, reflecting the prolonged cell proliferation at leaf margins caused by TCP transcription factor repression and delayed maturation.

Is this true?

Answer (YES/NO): YES